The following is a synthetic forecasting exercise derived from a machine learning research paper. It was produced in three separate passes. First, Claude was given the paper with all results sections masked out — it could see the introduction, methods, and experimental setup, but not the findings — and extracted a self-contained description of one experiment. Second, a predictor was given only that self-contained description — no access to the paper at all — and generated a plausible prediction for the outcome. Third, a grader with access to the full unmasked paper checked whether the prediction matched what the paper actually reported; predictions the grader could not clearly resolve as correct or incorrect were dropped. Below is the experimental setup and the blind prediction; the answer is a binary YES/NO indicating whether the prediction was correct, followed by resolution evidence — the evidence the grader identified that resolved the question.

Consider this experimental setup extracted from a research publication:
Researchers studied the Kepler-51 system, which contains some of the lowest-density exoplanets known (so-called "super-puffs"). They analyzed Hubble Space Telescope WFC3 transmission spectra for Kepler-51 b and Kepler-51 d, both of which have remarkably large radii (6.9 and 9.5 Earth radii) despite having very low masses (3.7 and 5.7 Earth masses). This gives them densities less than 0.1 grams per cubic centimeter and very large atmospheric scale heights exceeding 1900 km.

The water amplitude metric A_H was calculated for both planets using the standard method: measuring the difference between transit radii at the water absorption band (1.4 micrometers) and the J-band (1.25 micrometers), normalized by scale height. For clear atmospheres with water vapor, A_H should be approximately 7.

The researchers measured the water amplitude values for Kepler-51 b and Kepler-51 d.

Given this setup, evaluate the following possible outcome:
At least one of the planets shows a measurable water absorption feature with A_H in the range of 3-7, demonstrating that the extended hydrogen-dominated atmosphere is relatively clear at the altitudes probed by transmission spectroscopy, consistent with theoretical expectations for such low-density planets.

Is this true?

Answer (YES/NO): NO